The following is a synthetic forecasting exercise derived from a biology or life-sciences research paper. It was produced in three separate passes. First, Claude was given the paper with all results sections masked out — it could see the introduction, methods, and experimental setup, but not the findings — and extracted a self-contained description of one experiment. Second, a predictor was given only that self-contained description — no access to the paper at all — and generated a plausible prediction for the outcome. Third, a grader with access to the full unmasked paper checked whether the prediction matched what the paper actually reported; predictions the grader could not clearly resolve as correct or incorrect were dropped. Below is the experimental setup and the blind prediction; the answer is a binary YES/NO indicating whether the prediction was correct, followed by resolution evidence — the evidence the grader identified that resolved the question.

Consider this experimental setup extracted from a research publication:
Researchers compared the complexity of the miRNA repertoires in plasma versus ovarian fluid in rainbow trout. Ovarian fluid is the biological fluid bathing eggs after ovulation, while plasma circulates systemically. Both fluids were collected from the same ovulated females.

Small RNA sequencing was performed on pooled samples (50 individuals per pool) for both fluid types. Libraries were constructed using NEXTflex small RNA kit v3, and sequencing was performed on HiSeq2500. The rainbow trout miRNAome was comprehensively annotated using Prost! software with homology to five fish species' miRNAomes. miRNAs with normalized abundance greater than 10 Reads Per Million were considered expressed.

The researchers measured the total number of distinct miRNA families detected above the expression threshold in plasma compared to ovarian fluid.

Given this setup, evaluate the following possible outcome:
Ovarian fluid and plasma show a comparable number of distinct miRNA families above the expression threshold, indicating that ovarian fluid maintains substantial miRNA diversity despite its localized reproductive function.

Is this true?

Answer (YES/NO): YES